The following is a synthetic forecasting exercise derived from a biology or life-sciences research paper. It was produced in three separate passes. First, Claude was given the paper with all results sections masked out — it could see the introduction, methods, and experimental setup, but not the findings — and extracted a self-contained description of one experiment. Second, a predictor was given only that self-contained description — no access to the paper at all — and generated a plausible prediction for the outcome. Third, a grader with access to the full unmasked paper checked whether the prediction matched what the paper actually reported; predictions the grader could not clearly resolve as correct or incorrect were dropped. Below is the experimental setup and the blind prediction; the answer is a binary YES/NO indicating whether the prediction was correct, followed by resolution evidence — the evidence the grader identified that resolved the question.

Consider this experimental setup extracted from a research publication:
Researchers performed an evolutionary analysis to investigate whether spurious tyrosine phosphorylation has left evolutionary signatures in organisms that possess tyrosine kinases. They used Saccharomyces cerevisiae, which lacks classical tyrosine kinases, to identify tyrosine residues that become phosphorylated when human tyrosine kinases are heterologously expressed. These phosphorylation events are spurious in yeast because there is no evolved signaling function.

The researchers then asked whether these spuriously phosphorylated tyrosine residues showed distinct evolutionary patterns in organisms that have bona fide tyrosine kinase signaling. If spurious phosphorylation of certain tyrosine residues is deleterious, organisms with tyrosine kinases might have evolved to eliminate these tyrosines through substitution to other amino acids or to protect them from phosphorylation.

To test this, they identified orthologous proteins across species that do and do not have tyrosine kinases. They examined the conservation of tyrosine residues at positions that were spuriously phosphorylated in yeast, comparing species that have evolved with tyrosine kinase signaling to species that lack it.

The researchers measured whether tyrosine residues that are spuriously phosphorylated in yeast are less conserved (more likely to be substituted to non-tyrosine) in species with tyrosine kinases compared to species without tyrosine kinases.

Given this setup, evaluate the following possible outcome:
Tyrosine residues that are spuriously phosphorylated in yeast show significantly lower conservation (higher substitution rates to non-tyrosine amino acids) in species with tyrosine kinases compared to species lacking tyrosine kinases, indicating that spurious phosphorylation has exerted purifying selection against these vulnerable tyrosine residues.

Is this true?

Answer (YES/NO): NO